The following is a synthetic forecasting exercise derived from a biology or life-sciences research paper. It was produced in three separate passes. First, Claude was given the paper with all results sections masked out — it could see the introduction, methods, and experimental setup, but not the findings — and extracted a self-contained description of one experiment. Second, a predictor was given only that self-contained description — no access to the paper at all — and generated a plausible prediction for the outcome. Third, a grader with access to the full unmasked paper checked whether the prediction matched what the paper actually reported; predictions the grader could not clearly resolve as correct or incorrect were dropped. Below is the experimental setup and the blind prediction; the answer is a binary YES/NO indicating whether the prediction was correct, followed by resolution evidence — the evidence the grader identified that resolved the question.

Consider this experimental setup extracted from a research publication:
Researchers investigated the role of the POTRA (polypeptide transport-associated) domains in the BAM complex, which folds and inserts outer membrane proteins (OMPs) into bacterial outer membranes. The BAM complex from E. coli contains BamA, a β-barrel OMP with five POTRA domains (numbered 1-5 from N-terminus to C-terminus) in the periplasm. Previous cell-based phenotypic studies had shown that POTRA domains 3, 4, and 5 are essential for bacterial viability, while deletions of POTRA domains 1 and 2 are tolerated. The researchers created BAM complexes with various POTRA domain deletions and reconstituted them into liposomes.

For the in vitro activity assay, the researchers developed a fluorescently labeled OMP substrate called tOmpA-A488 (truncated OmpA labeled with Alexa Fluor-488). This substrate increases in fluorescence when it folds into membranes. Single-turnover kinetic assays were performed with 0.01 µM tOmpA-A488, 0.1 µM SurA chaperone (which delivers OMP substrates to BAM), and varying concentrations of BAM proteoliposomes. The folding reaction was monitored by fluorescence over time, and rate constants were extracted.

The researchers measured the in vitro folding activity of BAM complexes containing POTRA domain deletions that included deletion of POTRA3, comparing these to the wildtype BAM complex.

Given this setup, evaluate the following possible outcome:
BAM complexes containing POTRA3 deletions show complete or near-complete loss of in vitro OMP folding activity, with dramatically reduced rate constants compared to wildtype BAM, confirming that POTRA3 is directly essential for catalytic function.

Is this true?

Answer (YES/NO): NO